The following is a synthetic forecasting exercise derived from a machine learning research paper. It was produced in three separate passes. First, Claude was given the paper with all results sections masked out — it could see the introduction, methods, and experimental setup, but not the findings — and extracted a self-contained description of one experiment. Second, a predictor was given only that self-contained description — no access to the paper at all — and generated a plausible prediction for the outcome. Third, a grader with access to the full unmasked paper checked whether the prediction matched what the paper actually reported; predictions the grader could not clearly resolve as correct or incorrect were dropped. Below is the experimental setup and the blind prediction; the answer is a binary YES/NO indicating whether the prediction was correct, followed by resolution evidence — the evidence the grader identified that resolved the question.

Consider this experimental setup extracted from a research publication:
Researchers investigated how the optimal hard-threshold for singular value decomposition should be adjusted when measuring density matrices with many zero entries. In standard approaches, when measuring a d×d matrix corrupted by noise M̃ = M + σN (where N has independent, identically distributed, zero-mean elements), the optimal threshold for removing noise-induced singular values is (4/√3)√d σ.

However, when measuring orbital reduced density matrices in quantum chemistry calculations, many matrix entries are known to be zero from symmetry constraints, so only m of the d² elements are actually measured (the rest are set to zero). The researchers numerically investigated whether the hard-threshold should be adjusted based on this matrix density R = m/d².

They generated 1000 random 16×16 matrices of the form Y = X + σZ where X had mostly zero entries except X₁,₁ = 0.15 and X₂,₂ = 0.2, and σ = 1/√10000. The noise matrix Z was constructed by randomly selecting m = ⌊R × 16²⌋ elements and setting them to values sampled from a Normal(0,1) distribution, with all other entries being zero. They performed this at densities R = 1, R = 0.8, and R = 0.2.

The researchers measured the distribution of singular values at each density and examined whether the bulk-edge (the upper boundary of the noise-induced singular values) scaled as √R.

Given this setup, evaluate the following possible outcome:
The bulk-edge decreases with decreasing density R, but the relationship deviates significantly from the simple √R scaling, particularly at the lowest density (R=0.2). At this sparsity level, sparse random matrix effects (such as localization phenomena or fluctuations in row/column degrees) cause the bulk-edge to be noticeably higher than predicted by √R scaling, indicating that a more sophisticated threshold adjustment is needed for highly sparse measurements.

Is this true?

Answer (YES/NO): NO